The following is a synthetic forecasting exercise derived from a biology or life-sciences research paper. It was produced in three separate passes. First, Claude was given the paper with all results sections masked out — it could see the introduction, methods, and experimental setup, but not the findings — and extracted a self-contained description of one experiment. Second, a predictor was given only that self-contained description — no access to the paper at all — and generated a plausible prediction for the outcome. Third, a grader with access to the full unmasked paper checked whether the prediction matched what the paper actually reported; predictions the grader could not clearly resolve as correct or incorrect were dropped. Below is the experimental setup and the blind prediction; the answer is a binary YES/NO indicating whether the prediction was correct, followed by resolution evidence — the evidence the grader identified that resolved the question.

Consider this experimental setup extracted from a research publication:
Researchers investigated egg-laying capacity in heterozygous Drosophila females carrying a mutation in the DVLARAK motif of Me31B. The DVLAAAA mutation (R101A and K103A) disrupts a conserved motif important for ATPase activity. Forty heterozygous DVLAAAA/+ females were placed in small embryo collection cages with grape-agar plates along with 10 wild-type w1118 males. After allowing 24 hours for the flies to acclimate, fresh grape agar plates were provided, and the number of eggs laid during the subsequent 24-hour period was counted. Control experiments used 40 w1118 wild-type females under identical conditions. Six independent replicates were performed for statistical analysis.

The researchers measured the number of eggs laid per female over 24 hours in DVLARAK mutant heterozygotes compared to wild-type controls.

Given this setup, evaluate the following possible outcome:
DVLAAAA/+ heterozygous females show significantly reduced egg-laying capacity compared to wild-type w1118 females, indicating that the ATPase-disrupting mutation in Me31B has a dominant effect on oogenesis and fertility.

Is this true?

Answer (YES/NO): YES